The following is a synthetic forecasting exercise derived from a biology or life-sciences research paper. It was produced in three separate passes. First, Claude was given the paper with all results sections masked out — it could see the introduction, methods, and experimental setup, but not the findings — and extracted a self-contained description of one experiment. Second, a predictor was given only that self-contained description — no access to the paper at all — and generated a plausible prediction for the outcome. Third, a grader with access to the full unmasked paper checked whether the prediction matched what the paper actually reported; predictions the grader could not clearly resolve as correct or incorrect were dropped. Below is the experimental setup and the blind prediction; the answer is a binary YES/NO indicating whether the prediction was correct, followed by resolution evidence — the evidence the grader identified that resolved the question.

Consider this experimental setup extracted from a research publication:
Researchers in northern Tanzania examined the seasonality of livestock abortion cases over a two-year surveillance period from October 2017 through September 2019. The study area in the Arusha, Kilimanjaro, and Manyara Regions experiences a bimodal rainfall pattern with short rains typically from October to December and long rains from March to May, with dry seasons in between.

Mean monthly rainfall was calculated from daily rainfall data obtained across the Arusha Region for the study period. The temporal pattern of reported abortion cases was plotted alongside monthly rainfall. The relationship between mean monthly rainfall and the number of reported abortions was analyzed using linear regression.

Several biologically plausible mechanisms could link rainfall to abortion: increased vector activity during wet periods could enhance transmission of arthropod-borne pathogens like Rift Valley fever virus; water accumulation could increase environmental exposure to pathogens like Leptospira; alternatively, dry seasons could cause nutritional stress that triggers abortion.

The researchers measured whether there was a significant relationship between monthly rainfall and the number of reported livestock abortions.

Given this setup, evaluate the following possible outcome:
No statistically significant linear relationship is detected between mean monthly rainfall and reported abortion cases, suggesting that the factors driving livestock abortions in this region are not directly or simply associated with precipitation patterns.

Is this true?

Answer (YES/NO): YES